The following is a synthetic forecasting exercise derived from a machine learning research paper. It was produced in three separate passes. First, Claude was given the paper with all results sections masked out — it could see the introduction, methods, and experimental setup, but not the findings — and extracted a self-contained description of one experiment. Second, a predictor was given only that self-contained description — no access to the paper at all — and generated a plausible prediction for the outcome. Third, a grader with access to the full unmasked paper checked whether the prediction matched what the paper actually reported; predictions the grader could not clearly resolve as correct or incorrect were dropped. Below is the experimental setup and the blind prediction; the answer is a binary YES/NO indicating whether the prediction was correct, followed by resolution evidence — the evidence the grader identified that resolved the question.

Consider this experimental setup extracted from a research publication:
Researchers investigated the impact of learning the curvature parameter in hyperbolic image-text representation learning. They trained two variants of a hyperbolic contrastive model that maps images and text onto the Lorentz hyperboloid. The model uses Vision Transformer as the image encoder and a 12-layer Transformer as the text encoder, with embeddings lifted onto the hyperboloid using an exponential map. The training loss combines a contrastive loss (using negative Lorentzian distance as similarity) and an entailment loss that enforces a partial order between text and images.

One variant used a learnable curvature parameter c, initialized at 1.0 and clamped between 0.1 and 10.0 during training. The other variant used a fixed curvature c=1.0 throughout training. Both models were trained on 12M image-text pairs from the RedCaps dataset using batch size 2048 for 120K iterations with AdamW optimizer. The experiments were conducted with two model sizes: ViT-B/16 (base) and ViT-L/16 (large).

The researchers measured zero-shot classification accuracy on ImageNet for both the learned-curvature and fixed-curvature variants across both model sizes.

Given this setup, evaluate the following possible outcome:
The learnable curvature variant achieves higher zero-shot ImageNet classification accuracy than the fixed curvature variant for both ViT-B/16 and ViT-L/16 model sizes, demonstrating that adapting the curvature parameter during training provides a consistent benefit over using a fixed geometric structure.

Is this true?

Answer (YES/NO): NO